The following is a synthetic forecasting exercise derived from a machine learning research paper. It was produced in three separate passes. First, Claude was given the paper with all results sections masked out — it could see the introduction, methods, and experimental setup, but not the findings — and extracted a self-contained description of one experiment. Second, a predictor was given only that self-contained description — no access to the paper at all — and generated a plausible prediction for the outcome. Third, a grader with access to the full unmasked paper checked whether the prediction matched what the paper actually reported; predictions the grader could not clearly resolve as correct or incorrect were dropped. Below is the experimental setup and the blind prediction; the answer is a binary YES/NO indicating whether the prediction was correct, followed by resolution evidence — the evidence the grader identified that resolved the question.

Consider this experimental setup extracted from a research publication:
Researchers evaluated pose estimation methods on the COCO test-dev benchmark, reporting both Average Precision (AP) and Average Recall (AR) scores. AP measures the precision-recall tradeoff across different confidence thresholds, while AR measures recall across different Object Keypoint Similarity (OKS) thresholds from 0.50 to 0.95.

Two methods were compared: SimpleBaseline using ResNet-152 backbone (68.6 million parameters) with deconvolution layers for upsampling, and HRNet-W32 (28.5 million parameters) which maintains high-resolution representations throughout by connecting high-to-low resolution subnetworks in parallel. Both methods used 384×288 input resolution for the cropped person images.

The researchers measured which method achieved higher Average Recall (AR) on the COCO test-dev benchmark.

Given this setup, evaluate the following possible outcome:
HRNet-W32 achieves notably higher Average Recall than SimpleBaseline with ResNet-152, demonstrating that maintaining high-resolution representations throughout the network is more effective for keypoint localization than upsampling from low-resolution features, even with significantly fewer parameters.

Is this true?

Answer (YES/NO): NO